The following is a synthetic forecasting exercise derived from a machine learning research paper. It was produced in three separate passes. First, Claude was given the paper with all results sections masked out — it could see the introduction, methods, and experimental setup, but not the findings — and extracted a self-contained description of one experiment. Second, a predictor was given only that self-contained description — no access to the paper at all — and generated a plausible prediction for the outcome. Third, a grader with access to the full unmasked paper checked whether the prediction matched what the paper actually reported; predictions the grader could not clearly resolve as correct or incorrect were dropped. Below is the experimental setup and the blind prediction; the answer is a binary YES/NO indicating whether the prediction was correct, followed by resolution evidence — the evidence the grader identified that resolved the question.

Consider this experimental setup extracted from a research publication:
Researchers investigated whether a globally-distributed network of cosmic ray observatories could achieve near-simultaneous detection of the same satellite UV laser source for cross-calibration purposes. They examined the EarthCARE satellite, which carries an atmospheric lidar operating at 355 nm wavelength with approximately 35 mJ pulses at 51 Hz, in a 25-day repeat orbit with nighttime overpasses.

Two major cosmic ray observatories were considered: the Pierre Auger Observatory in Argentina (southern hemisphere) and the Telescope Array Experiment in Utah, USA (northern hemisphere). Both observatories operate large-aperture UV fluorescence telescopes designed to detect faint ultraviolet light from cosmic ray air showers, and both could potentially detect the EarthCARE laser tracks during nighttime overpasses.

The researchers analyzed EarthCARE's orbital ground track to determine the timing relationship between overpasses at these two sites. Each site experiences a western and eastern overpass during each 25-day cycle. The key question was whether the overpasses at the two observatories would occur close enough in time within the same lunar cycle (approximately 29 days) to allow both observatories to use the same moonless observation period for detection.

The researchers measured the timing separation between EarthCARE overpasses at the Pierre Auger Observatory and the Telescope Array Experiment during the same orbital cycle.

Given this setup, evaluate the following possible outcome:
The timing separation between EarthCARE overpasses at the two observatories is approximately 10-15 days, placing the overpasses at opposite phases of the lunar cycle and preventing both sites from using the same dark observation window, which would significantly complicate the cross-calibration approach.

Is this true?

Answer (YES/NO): NO